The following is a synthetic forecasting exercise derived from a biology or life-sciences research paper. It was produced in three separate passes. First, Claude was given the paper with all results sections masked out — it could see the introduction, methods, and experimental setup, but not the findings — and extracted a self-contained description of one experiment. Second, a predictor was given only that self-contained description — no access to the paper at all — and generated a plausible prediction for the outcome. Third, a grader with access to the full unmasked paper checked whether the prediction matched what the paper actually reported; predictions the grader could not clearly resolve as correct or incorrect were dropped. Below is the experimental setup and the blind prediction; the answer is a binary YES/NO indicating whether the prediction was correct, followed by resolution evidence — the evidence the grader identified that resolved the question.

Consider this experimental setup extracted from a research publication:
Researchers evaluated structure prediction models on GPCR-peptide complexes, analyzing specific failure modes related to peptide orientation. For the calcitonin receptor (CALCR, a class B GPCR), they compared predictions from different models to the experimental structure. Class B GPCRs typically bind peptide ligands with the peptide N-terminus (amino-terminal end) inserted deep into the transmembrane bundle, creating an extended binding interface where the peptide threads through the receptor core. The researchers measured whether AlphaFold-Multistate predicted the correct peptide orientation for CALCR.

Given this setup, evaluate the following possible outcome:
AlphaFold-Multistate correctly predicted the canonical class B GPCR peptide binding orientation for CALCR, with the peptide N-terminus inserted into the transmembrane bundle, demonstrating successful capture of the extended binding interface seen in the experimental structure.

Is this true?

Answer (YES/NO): NO